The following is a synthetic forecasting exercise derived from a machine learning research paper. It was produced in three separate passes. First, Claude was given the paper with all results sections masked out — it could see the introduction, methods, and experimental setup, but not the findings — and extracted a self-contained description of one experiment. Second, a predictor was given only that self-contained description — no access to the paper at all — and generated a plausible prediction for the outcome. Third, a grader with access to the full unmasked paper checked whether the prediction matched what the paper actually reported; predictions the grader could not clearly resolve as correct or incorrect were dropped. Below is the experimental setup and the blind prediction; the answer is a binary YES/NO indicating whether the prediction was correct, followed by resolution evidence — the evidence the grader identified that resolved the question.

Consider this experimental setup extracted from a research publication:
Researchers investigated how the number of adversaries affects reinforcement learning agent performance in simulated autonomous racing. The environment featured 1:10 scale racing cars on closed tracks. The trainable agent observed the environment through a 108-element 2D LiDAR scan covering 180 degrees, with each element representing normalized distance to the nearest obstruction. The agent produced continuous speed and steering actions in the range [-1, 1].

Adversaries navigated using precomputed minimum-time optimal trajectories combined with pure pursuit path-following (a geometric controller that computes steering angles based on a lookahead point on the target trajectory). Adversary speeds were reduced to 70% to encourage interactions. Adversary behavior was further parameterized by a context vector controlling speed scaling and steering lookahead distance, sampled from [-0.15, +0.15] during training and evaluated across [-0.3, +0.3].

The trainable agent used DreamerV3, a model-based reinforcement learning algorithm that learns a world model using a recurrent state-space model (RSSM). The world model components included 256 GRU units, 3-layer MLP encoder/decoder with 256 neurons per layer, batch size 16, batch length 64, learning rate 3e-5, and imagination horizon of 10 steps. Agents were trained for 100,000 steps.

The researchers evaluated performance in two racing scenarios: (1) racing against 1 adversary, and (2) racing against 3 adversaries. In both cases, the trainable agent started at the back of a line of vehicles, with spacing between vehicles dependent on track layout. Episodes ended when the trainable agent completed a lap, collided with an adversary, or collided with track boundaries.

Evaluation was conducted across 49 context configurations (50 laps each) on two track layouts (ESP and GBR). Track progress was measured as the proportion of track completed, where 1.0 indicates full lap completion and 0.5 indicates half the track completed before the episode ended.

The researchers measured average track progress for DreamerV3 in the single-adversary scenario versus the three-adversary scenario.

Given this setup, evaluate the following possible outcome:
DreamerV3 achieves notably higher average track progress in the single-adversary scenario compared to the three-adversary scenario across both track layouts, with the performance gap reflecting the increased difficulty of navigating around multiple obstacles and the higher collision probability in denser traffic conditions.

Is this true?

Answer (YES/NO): NO